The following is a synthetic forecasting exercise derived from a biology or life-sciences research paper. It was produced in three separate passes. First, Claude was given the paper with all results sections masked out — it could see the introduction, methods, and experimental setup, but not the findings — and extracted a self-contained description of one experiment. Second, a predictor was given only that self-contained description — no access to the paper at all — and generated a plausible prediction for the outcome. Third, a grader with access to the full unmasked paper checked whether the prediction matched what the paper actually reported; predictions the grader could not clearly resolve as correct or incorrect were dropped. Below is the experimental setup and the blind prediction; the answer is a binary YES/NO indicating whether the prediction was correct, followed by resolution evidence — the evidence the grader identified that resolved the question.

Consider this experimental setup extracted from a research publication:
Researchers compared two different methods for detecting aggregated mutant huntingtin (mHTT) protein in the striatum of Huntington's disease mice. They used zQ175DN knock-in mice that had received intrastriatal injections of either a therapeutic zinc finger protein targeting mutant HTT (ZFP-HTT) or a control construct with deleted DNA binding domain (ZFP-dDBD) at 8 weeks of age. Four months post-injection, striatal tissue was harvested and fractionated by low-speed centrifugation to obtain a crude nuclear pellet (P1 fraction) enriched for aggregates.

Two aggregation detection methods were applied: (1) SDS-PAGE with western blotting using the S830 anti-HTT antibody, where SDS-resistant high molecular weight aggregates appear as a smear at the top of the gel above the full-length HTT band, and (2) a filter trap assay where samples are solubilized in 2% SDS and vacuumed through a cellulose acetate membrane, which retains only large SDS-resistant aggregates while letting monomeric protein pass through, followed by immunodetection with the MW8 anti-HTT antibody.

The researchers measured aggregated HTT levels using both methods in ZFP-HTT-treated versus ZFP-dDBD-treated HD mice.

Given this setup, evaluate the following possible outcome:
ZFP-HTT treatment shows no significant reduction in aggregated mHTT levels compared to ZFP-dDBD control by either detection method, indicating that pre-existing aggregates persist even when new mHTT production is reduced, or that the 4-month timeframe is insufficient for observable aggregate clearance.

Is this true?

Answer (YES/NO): NO